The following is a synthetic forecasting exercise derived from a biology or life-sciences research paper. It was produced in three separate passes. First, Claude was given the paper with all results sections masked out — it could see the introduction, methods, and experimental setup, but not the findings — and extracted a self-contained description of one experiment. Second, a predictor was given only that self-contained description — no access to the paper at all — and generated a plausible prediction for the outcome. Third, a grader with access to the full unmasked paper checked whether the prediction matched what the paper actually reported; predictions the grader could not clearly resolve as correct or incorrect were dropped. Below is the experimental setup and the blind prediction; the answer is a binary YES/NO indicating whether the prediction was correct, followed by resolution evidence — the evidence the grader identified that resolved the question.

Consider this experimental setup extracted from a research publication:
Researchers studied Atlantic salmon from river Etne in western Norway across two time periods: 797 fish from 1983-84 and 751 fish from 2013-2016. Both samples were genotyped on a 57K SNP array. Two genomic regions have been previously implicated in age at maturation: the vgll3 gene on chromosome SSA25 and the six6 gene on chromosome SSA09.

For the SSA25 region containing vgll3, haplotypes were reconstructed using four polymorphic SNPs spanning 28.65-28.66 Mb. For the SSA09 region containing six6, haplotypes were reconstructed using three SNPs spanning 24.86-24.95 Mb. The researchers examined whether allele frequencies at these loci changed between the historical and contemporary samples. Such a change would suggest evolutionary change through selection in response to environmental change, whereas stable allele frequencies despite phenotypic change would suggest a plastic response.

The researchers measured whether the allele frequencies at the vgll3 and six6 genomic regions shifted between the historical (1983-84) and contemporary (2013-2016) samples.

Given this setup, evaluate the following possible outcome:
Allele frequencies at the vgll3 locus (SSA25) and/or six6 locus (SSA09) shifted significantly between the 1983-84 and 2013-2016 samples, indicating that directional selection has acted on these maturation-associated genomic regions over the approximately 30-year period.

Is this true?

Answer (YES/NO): YES